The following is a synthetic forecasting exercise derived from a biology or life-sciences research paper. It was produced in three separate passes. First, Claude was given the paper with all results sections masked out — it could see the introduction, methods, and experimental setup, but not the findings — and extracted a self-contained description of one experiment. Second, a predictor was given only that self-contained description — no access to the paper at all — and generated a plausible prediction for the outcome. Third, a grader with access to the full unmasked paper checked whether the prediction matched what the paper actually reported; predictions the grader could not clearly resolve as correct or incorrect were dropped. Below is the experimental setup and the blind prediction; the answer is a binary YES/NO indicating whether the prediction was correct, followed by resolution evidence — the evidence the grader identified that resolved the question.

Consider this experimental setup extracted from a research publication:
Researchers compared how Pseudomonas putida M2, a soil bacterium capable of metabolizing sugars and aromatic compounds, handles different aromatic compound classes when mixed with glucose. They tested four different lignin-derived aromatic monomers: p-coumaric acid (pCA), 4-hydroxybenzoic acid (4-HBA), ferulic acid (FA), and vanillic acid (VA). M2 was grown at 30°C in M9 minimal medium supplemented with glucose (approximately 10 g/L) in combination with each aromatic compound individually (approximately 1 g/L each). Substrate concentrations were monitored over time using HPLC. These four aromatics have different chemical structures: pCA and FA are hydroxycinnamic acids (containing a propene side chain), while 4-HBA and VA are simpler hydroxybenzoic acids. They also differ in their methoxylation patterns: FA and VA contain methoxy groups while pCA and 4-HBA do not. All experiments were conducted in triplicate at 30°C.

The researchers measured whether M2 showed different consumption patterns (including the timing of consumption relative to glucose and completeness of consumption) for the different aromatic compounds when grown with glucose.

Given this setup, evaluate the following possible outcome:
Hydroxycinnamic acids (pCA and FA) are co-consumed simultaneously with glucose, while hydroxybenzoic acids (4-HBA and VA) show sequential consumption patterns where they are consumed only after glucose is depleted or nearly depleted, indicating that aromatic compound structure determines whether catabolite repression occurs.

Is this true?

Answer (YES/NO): NO